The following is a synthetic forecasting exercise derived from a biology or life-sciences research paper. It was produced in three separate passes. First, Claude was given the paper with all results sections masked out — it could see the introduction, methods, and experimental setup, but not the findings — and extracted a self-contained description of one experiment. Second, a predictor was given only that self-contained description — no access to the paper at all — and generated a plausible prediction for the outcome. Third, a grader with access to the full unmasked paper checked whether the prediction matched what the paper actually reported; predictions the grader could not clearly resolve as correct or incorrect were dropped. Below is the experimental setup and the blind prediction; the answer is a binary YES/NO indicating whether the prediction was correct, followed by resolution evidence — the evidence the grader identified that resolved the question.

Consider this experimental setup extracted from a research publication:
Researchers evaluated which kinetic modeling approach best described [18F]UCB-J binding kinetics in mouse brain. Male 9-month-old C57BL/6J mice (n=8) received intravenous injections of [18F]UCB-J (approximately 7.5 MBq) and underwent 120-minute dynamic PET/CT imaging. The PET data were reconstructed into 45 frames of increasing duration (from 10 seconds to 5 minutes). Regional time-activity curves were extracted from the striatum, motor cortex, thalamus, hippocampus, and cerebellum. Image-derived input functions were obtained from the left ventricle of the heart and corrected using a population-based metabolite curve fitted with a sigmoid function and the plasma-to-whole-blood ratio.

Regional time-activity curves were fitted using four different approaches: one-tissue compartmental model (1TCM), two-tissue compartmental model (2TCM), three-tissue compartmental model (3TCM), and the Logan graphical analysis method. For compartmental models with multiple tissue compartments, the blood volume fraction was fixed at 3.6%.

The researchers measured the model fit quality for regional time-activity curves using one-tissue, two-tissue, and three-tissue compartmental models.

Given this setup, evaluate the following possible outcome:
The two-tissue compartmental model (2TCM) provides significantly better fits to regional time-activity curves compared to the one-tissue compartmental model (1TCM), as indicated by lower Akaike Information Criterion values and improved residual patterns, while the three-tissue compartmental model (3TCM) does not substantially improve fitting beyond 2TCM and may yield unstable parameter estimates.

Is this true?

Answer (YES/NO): NO